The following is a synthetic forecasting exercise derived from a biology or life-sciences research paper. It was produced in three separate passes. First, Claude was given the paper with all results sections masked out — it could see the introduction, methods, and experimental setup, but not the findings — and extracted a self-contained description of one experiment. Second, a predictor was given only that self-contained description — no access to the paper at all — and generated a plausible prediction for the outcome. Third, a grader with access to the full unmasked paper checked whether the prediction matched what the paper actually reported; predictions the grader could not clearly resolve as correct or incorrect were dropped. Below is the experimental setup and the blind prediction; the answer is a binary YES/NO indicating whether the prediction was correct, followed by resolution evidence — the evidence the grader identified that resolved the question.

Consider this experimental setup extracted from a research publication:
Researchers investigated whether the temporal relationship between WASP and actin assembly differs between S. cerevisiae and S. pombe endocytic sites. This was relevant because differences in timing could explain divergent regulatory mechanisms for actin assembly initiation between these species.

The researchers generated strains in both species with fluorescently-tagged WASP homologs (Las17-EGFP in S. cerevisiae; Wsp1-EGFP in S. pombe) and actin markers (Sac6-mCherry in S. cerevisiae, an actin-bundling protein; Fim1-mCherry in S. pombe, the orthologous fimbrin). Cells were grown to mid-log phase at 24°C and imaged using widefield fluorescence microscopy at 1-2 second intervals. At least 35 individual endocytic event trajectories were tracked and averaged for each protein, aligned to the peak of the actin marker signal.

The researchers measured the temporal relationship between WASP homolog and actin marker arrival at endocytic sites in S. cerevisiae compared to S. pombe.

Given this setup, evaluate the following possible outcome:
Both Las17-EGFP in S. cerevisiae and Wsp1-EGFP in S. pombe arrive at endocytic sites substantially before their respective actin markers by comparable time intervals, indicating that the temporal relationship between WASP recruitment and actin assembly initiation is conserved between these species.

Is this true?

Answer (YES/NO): NO